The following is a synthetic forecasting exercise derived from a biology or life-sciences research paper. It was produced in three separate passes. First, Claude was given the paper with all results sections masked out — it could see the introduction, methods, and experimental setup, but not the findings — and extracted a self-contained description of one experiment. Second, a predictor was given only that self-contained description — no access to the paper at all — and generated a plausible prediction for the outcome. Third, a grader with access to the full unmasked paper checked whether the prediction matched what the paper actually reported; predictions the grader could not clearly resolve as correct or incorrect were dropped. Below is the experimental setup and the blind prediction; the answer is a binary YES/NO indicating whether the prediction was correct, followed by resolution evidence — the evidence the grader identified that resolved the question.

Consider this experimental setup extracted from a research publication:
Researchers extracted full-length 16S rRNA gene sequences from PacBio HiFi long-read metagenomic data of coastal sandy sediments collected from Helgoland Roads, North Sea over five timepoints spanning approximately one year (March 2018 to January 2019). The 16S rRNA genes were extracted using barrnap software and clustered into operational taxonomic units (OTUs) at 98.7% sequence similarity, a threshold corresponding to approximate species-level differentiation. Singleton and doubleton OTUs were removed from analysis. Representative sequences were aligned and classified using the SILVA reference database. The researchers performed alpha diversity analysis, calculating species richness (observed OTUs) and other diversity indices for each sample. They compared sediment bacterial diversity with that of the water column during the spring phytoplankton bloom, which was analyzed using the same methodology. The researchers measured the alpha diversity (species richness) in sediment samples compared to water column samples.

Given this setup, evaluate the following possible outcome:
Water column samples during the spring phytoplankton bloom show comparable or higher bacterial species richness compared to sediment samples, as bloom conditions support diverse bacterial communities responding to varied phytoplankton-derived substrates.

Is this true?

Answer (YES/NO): NO